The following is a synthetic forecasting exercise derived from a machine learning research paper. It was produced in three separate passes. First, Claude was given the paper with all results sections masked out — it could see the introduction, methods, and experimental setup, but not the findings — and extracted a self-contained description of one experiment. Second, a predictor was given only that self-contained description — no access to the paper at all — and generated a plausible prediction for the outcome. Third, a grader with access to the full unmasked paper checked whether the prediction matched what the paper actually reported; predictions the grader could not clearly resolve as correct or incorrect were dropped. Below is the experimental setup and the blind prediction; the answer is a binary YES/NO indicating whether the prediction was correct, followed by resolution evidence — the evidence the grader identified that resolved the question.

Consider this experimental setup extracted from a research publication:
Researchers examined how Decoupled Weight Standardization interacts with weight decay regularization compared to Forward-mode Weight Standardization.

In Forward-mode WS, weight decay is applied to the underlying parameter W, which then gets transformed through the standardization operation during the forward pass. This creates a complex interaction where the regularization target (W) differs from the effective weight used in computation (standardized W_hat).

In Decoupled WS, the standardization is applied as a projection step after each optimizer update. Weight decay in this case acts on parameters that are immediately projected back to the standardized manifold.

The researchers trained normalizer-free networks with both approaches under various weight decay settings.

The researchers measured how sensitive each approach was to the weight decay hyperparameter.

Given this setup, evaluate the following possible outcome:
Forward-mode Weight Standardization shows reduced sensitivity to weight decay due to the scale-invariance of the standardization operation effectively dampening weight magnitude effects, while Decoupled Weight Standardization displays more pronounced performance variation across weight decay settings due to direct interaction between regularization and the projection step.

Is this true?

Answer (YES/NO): NO